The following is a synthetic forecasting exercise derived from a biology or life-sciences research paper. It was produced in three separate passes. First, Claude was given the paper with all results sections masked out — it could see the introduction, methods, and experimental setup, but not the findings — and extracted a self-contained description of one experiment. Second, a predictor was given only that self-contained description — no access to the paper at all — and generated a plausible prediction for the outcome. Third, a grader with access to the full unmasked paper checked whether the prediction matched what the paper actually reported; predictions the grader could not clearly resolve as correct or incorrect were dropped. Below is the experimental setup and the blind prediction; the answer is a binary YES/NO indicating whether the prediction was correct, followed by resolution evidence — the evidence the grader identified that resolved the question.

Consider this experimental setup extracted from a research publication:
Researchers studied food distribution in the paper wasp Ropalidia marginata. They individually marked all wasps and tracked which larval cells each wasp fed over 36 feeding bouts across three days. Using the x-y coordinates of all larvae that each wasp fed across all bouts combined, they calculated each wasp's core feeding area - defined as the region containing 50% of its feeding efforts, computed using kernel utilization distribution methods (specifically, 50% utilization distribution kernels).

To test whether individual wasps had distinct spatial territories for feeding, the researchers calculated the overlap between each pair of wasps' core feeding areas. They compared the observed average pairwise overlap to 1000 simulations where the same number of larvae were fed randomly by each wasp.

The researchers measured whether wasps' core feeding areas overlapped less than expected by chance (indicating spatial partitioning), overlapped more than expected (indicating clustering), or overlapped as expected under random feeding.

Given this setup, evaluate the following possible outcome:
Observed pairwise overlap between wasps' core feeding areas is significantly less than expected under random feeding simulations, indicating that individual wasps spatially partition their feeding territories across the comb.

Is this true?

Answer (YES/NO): YES